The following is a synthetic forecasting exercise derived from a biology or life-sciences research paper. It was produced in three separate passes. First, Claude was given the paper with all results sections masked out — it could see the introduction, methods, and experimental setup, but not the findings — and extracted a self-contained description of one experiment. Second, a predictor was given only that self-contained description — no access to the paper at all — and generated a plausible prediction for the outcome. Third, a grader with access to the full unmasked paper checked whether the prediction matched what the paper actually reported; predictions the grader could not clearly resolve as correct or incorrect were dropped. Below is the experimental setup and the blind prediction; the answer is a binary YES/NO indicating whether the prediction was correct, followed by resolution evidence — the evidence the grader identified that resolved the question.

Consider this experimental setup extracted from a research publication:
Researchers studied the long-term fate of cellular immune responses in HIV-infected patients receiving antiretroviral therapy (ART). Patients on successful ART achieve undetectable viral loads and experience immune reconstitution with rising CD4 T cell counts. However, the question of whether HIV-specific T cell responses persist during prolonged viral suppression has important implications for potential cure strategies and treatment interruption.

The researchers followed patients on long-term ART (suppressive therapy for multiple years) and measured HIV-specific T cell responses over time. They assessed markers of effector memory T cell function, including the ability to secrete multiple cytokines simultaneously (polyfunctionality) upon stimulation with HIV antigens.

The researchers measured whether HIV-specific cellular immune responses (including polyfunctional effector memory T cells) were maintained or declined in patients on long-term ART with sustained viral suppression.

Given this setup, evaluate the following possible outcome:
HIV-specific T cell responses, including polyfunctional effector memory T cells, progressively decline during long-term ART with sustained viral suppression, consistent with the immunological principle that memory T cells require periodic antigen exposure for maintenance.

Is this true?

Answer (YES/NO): YES